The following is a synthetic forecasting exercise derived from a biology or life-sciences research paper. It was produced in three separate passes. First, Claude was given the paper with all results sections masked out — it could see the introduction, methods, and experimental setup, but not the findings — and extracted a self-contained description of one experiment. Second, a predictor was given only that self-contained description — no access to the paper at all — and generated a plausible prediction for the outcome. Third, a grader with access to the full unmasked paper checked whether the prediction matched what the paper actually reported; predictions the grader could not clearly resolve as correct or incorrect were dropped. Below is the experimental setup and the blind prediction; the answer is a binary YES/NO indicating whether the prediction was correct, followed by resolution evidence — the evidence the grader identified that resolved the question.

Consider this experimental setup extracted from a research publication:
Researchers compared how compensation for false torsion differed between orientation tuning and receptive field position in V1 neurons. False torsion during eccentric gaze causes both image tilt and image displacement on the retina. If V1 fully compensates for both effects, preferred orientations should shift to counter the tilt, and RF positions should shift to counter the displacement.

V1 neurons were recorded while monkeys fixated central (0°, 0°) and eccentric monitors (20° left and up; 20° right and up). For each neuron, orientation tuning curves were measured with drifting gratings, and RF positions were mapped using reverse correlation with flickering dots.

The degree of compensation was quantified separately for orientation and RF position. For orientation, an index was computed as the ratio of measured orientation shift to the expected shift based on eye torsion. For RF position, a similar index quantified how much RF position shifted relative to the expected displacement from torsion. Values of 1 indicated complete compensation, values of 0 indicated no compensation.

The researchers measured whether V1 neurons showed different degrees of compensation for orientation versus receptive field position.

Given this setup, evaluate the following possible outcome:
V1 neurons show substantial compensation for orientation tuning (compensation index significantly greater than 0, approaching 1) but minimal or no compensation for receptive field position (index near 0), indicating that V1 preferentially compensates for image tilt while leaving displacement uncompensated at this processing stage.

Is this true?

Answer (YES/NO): NO